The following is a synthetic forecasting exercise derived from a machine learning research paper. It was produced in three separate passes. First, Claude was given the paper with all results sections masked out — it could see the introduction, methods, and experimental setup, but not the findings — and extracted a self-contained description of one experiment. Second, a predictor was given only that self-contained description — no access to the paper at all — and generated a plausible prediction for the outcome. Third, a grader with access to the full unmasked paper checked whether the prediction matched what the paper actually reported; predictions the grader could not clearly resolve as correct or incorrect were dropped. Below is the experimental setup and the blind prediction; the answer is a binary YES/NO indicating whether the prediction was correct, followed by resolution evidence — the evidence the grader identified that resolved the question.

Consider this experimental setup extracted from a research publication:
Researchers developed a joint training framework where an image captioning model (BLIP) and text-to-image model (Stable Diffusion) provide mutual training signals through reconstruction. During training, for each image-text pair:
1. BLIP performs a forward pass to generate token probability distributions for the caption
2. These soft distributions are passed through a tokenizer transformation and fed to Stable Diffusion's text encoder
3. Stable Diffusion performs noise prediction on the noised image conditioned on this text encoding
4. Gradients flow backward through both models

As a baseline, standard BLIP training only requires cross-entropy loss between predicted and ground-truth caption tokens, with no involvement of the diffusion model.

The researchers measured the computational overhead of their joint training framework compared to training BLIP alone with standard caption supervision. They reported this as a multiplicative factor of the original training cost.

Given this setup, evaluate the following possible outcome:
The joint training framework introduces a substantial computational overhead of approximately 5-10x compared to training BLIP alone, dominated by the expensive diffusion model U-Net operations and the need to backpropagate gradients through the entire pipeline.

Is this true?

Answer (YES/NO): NO